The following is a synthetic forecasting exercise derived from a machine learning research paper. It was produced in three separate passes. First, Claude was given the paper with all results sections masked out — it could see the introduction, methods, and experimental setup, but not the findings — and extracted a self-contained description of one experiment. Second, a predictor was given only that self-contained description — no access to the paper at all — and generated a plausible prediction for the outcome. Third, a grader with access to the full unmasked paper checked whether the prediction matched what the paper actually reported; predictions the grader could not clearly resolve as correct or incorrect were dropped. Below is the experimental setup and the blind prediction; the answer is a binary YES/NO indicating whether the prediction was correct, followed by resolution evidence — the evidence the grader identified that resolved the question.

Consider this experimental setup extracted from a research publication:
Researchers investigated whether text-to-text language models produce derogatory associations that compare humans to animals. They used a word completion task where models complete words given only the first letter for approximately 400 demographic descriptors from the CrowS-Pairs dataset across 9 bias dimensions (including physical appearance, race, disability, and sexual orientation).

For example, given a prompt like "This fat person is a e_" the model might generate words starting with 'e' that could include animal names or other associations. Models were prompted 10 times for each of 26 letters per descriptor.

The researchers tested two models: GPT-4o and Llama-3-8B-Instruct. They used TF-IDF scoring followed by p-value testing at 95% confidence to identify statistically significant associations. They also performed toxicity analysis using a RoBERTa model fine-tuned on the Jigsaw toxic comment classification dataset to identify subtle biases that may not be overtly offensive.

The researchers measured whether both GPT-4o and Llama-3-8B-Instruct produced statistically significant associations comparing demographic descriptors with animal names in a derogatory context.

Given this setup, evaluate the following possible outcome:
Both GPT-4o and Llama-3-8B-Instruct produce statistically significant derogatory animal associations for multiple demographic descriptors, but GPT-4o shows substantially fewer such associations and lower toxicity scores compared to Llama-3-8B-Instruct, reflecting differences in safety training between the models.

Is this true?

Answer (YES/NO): NO